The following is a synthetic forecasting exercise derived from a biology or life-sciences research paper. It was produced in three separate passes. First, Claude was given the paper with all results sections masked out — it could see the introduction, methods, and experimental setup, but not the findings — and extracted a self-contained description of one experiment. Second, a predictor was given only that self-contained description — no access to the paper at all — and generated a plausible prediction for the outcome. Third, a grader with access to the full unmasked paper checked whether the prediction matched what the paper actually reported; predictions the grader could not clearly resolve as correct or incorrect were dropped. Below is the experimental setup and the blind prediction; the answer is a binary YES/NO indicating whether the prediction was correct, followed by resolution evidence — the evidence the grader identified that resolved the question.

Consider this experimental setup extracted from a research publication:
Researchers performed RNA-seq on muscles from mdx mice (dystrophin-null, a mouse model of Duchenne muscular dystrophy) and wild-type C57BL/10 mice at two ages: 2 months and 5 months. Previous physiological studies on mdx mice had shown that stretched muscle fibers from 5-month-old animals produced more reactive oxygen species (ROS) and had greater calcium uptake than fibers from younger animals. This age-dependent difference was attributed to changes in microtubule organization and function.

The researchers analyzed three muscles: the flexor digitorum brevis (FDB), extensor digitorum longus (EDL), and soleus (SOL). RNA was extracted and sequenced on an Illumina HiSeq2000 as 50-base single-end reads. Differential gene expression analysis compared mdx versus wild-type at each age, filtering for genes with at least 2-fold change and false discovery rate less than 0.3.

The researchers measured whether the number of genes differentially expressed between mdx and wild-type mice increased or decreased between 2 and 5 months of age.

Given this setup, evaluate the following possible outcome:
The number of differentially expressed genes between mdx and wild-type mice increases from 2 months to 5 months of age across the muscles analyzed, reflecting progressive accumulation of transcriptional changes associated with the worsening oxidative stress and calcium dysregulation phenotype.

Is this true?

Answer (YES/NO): YES